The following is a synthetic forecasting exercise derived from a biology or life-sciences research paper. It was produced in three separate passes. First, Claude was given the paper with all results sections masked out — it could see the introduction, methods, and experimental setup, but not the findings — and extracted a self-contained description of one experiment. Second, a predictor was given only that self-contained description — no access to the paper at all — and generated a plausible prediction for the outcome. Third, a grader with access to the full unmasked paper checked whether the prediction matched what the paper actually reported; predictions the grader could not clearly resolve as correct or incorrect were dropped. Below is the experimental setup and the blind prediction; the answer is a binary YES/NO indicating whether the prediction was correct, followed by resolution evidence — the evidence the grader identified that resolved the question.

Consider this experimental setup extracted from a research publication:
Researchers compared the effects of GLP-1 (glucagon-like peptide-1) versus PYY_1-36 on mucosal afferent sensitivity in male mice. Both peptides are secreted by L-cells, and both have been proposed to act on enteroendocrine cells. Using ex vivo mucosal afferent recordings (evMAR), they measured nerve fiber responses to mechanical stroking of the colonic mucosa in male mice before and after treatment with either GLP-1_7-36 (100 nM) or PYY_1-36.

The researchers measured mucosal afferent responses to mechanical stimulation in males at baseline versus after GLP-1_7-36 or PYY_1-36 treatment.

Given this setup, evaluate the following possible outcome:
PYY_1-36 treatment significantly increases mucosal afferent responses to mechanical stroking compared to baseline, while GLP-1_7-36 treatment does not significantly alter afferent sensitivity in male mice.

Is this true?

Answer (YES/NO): YES